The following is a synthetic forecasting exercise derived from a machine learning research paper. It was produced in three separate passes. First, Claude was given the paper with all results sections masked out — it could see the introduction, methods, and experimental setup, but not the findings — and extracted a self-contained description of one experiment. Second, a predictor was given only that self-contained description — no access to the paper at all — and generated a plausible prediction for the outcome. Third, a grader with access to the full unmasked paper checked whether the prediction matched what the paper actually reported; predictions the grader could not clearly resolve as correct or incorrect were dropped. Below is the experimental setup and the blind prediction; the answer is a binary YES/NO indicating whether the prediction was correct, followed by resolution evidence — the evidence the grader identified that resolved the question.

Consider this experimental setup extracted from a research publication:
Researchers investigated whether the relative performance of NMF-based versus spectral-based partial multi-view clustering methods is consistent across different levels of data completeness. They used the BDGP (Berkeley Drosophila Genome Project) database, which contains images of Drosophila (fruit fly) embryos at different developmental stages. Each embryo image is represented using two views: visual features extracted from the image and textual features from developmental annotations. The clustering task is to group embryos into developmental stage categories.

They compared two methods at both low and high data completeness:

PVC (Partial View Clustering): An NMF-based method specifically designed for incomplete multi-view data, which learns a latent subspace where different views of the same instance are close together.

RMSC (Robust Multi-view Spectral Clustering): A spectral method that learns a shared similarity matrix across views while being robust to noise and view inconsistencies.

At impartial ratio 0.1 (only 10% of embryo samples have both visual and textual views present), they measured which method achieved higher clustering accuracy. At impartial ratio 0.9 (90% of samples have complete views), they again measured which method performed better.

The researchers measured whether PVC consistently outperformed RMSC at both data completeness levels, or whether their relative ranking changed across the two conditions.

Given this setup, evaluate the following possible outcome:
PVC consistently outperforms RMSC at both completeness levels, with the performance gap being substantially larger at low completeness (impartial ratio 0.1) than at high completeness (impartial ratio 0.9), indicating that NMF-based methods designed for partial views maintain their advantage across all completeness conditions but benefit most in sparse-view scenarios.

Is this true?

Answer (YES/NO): NO